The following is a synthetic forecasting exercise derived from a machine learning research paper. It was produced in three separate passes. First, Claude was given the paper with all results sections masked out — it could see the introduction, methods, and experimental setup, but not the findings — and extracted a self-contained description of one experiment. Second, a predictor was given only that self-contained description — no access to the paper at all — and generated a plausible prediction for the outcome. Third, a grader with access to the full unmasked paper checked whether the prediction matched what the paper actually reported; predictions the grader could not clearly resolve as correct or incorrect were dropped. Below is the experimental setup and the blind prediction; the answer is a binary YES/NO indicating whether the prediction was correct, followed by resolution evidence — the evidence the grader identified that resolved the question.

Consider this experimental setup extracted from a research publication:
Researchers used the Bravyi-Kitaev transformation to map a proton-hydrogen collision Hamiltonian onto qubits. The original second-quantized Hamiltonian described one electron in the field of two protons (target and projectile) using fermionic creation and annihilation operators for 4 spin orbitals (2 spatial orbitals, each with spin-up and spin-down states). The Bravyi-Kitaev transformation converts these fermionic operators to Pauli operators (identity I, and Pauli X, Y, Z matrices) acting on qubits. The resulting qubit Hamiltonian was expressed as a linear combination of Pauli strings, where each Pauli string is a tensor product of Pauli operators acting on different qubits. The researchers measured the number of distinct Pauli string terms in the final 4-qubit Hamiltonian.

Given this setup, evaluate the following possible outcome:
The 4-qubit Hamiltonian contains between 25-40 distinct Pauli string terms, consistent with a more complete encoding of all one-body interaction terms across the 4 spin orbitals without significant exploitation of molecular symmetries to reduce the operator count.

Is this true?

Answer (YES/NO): NO